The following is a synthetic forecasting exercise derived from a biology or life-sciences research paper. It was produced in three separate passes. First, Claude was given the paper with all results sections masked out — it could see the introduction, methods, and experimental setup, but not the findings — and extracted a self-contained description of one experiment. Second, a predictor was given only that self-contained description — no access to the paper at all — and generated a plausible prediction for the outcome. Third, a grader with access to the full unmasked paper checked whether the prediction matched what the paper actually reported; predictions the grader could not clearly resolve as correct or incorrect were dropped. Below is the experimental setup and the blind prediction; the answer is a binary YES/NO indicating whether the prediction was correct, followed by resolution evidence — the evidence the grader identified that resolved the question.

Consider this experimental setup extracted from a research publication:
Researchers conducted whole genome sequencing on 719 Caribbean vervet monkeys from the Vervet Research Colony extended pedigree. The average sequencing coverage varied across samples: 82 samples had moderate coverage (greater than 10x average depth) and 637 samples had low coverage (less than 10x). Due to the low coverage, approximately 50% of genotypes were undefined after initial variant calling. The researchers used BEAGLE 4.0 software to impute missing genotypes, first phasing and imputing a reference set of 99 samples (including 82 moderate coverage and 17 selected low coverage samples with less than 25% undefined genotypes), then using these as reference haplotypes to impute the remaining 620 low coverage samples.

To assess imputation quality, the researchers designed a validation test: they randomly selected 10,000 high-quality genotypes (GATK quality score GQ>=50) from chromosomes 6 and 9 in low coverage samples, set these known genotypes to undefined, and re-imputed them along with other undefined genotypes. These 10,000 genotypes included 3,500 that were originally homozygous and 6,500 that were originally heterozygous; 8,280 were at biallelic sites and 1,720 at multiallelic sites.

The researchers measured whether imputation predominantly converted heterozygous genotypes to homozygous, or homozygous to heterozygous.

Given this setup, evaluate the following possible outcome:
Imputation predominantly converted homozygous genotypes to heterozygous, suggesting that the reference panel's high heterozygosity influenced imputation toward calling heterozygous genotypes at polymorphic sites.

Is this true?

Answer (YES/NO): NO